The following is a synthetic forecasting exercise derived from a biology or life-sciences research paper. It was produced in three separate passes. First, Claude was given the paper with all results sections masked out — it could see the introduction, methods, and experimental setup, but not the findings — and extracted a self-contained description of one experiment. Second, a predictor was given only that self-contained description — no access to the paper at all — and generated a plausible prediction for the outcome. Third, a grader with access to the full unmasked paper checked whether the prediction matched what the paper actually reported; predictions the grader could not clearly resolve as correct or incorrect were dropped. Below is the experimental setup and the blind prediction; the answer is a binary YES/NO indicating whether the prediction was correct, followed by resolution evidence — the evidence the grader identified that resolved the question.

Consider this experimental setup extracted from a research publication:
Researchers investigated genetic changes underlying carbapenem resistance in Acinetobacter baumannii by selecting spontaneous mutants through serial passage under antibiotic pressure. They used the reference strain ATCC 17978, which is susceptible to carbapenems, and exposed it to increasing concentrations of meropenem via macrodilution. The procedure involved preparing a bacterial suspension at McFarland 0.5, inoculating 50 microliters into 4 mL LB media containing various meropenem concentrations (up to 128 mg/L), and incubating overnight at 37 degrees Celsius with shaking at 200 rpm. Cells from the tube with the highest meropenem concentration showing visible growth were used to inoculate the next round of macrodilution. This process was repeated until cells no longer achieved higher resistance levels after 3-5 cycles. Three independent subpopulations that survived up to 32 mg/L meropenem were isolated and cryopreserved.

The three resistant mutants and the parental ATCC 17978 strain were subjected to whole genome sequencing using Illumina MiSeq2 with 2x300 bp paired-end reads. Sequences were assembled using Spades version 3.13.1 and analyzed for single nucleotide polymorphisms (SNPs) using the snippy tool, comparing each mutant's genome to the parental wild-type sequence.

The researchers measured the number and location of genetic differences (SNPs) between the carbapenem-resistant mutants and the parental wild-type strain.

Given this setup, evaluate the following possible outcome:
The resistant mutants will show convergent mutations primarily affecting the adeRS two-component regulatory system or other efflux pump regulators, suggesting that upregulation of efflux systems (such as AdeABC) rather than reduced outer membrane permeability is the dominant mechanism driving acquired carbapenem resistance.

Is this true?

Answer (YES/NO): NO